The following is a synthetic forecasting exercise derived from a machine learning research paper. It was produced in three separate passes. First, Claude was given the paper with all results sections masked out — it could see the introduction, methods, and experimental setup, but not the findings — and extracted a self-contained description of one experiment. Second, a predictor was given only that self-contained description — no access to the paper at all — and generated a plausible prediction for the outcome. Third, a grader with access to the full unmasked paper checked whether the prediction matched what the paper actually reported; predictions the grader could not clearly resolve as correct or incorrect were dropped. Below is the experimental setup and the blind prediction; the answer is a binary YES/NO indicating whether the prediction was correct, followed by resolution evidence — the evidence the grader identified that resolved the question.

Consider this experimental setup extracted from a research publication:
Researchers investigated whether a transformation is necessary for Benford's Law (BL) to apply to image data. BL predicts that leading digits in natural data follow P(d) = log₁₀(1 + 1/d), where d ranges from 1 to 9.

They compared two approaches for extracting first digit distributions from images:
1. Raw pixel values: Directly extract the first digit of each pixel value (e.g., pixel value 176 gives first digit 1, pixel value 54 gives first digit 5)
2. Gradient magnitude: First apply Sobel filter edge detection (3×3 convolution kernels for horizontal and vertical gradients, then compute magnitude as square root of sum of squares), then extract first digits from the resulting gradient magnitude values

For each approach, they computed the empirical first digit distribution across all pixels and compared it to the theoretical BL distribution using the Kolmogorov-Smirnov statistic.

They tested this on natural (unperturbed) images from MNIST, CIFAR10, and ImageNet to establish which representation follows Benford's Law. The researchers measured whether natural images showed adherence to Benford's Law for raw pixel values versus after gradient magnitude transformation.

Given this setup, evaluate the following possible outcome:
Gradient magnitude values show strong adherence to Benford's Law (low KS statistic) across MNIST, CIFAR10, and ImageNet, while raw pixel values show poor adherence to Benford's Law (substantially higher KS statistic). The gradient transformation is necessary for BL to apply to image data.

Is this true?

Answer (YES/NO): YES